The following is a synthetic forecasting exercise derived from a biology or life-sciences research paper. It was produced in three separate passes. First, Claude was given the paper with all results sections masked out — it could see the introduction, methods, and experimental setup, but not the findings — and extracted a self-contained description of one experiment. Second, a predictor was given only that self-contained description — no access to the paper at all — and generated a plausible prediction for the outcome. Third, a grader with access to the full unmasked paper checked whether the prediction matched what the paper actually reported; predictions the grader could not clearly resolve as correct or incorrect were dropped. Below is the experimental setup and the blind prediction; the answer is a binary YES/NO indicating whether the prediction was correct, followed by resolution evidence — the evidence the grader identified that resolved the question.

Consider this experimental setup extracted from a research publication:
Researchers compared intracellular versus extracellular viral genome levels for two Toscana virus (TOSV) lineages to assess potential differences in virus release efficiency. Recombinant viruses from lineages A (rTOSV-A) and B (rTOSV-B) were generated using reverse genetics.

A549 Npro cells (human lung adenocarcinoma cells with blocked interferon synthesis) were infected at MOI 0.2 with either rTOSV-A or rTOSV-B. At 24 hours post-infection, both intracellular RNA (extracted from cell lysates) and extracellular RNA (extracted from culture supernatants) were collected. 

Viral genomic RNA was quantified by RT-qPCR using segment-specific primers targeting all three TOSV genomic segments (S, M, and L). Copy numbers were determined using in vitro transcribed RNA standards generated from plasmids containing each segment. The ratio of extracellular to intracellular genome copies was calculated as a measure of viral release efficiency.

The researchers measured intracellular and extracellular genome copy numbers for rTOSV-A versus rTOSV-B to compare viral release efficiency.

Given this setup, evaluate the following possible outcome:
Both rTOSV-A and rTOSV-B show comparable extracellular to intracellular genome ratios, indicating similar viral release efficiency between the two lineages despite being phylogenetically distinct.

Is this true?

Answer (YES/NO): NO